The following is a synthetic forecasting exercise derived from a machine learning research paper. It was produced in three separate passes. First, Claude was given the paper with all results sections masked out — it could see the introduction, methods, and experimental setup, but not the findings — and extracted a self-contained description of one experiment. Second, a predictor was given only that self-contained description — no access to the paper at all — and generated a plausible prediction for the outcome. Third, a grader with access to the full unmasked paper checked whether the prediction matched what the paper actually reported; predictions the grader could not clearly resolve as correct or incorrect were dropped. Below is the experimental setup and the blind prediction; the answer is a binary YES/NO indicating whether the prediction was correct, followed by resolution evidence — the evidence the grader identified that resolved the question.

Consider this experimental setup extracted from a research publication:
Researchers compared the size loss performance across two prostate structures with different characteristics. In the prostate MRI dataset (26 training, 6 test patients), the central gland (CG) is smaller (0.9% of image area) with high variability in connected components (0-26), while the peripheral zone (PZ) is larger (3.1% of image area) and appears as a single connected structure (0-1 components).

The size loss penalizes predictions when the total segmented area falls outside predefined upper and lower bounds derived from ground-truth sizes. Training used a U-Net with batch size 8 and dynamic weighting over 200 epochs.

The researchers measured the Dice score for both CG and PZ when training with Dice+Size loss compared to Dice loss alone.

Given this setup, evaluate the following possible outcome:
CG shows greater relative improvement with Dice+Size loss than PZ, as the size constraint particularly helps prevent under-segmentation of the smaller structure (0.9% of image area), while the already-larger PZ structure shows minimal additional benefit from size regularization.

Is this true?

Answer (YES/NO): NO